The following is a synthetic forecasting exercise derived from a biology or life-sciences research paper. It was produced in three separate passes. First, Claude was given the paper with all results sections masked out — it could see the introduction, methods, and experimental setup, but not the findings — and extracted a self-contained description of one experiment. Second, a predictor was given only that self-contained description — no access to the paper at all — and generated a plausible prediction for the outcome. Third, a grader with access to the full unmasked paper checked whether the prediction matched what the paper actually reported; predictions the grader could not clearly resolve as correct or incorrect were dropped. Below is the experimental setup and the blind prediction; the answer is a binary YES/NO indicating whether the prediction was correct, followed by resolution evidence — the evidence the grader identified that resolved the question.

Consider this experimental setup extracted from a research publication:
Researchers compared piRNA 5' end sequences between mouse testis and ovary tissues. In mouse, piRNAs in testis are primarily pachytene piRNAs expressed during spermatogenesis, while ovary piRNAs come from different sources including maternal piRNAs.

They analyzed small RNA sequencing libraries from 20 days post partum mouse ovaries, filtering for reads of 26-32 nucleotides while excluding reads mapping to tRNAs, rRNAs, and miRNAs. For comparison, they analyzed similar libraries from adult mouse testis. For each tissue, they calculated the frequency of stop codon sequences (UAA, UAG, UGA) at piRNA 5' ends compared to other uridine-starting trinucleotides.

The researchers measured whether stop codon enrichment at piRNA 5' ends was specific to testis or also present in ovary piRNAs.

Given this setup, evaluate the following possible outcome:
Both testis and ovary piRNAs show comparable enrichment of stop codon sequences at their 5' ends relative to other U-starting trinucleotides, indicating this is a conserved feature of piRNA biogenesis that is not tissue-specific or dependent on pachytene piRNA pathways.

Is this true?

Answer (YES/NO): YES